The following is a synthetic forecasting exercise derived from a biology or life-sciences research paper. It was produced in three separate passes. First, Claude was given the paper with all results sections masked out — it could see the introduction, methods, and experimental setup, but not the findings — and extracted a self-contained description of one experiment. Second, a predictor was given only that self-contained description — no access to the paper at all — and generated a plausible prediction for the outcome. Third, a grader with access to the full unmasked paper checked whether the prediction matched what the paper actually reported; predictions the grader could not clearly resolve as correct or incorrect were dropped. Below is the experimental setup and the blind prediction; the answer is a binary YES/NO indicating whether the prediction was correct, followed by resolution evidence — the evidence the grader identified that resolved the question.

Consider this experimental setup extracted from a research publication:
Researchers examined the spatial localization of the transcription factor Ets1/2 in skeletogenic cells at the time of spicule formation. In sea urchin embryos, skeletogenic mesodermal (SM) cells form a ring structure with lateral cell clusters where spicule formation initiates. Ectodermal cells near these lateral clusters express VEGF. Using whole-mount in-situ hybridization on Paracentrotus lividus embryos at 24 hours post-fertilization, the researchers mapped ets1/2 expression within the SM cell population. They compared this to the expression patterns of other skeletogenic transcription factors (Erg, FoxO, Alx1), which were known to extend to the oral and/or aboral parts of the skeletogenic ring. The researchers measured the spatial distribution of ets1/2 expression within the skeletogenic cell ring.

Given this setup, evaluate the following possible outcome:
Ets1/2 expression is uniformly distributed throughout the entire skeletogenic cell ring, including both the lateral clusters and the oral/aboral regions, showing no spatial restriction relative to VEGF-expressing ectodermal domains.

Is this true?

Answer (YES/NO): NO